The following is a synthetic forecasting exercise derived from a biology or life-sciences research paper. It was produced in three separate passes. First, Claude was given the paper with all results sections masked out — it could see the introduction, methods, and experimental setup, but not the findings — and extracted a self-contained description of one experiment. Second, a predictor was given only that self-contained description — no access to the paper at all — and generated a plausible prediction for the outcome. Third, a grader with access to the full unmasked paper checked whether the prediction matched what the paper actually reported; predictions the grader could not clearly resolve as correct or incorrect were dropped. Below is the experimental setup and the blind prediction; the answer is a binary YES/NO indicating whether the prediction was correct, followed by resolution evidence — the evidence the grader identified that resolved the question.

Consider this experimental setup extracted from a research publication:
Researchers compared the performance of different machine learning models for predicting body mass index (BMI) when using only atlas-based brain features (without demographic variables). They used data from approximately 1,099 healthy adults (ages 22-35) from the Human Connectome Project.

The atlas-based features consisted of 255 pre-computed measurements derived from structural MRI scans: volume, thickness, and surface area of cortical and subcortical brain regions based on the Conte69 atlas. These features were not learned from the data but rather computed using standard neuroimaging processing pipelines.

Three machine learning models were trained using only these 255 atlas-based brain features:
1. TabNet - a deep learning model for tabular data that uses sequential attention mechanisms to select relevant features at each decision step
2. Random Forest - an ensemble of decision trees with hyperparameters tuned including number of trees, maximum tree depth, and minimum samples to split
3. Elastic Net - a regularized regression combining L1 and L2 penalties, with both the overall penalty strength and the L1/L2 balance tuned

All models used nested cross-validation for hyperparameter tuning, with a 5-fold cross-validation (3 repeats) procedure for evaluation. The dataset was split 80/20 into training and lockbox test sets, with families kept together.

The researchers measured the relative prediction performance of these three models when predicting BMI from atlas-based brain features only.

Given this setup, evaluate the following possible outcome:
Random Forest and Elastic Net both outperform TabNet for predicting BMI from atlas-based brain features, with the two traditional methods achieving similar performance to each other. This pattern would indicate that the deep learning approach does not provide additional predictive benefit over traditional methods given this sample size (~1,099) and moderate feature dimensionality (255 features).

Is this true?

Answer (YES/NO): YES